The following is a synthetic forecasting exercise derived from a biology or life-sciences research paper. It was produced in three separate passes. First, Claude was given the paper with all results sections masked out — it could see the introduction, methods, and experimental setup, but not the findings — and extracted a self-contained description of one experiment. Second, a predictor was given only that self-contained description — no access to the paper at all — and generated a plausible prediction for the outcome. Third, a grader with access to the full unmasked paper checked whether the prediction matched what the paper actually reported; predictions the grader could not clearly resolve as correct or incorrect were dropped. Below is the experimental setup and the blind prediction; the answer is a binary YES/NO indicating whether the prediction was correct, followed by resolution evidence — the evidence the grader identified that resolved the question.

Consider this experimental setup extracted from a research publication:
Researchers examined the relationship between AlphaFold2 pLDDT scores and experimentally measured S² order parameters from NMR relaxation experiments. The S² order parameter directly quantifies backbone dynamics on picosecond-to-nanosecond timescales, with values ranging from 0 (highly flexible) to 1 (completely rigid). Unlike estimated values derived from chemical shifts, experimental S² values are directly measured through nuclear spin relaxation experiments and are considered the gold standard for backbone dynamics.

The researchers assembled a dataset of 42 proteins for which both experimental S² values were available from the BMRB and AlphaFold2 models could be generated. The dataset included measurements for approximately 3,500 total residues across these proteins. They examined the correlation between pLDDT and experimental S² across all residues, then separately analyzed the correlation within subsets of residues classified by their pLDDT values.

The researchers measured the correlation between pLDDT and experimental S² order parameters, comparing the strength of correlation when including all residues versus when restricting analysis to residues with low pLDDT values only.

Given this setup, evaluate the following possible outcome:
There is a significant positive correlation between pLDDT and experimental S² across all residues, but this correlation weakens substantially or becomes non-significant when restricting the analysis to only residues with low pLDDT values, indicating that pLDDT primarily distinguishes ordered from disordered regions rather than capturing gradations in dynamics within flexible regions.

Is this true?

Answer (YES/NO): YES